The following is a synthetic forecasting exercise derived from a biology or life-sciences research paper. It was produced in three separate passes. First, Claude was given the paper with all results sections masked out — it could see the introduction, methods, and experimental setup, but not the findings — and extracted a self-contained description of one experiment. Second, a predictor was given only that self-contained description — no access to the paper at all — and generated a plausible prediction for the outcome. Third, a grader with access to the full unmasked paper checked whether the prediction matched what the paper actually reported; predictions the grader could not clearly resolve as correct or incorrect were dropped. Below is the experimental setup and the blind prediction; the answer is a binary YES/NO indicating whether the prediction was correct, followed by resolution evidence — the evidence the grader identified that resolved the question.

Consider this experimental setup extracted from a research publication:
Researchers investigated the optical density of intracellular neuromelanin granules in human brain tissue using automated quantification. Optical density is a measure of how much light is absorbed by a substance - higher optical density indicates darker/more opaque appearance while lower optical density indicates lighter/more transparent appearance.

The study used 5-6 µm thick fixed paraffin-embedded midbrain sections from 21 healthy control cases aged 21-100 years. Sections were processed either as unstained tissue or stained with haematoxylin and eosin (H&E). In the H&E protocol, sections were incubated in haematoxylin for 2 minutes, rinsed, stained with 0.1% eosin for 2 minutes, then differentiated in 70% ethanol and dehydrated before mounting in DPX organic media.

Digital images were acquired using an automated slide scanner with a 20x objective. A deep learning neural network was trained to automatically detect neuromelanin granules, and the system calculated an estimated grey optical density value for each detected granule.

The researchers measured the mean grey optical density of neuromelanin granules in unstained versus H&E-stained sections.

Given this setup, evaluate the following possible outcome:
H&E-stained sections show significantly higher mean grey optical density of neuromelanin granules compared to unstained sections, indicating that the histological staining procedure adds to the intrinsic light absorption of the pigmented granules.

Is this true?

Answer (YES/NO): NO